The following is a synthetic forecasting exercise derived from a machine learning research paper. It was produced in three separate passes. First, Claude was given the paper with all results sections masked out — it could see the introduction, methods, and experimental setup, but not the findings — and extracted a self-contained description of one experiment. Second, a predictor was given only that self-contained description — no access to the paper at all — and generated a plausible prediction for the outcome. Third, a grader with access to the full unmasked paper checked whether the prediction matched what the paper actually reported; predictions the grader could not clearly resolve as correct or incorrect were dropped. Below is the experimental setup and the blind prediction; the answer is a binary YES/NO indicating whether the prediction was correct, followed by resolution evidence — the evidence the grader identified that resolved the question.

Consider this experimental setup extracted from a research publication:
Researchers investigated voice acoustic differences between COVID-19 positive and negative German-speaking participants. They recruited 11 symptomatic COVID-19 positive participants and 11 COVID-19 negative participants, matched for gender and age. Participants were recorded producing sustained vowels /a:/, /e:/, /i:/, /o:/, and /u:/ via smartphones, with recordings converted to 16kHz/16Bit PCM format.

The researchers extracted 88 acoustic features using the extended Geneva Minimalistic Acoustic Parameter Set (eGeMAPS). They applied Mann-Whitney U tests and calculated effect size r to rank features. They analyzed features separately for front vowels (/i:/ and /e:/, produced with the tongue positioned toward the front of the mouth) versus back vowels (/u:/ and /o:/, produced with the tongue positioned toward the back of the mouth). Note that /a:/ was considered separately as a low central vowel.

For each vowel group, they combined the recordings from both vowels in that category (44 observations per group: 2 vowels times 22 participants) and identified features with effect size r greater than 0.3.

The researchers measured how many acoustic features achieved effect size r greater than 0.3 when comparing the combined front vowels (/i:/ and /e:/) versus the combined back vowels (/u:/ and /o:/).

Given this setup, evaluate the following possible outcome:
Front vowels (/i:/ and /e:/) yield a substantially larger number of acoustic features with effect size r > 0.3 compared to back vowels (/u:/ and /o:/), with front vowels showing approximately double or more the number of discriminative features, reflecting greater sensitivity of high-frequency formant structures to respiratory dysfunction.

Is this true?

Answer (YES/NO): NO